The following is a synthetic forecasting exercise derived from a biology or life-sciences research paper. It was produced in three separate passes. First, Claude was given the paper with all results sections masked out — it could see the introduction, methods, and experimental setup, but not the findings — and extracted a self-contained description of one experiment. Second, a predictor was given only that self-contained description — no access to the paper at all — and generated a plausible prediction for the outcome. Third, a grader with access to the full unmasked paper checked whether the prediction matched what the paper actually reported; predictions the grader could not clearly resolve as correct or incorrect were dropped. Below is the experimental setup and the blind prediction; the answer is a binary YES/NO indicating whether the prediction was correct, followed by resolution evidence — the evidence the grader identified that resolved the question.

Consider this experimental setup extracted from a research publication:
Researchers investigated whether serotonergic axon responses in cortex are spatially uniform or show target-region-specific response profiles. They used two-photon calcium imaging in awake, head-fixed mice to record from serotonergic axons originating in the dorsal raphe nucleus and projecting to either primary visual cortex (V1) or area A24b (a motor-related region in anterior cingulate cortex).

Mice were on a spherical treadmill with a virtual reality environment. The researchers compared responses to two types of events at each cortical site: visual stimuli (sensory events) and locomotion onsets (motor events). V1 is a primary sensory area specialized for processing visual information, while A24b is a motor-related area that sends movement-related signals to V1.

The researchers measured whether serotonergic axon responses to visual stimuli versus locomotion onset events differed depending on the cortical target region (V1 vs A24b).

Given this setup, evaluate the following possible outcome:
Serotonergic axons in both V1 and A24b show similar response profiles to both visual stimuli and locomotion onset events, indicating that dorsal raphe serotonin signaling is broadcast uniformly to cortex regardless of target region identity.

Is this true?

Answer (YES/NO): NO